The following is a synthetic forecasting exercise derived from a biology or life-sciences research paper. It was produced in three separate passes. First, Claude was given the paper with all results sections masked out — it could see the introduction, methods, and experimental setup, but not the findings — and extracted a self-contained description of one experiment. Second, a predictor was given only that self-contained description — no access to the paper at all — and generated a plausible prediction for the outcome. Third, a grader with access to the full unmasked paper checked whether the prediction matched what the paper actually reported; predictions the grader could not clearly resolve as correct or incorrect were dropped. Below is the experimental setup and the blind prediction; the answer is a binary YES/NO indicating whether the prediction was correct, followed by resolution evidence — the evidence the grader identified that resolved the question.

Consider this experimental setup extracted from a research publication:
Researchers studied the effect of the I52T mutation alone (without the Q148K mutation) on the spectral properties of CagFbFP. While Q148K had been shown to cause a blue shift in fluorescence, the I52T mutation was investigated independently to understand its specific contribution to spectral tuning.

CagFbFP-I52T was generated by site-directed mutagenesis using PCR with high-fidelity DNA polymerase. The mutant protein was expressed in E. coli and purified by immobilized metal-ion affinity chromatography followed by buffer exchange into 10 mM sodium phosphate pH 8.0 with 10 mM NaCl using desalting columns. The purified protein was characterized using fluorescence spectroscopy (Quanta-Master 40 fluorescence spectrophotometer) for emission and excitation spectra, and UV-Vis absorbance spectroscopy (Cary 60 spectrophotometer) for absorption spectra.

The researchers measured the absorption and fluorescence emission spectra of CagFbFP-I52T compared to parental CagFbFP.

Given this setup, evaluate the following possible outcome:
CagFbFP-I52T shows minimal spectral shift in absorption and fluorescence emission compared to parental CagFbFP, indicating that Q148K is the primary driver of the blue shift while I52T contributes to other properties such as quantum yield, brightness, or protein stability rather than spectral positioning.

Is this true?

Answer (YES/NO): NO